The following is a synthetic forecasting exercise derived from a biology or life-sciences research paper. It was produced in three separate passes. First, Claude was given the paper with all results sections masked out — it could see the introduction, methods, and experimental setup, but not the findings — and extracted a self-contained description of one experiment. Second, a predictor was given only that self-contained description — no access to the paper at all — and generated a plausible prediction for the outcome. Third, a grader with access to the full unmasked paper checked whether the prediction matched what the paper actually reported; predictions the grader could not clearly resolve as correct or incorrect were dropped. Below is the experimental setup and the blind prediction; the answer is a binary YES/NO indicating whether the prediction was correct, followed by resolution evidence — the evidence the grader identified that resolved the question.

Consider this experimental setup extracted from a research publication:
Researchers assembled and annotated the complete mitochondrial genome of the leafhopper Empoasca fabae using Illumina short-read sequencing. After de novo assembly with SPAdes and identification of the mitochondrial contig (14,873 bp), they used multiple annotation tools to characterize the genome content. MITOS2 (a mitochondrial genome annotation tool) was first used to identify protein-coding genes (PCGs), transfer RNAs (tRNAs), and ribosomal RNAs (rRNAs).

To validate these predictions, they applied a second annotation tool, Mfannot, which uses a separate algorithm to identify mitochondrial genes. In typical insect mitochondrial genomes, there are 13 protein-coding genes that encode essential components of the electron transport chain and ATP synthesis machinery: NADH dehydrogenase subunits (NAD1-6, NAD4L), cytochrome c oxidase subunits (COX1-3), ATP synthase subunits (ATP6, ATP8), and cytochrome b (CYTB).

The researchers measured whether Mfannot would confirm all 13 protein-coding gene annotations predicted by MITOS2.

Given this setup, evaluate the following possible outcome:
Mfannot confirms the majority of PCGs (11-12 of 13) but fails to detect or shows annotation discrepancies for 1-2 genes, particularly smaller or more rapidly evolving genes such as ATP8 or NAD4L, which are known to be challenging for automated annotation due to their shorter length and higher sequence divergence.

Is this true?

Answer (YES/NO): NO